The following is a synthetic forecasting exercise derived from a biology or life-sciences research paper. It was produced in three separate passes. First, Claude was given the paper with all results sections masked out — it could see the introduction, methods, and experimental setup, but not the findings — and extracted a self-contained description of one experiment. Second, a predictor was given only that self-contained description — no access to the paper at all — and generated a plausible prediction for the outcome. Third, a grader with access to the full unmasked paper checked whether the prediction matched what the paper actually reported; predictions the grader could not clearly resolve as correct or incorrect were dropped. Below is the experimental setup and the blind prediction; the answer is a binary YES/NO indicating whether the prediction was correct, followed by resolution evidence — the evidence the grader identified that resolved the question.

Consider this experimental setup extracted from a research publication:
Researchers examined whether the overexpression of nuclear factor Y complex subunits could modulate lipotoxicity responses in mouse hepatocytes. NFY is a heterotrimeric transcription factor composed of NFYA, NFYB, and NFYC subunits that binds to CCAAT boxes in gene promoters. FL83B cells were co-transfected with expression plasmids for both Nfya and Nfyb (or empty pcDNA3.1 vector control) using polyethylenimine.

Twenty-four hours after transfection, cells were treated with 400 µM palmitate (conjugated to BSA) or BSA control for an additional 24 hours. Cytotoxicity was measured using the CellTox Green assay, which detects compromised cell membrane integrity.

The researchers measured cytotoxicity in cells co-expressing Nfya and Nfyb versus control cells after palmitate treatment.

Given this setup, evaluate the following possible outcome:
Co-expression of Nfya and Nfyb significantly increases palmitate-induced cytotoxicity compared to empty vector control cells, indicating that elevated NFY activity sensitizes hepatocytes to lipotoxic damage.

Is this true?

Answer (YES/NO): NO